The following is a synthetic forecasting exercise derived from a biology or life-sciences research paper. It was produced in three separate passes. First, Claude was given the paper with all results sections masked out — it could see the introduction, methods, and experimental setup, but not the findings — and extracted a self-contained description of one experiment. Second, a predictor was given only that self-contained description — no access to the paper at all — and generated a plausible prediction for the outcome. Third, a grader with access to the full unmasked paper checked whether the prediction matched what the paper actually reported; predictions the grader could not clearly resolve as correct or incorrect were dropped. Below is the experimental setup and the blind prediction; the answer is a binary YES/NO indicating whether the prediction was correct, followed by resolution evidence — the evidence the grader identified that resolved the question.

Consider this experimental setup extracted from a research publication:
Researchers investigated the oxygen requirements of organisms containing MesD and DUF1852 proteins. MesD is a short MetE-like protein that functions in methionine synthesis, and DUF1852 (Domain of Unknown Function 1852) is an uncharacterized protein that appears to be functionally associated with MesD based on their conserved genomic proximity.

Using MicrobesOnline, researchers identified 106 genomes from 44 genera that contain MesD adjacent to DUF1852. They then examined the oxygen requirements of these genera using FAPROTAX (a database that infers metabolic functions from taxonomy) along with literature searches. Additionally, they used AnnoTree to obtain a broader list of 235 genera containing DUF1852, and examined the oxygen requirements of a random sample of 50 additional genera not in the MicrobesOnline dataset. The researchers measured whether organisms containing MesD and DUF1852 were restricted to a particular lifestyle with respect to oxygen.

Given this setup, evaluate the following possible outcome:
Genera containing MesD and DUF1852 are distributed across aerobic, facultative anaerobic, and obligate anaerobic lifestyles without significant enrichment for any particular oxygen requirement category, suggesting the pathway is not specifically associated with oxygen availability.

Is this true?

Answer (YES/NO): NO